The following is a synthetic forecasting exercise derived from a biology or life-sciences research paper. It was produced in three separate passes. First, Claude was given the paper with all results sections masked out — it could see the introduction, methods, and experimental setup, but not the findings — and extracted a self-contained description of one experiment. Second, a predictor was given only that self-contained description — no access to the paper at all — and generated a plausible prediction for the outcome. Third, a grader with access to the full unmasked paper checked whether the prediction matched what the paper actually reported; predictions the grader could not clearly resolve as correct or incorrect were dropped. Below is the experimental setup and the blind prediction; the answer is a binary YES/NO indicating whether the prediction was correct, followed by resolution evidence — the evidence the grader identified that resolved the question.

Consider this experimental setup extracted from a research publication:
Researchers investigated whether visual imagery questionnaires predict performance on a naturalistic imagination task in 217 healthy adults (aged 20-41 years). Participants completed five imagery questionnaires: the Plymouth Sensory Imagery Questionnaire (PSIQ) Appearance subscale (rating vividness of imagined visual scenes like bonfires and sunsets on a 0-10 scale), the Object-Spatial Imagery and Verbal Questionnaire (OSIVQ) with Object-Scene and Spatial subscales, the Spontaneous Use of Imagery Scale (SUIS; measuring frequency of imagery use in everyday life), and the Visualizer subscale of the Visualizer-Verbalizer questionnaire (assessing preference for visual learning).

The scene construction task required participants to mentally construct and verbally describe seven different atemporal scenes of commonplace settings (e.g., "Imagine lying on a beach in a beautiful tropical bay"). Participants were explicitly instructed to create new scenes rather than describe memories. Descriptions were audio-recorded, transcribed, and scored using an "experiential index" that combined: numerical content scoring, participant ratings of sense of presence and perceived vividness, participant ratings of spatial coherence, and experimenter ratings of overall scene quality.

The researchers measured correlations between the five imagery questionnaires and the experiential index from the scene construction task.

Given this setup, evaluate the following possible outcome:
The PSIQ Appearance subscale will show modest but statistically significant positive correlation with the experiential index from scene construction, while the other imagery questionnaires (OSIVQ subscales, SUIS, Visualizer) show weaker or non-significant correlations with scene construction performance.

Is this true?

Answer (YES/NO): NO